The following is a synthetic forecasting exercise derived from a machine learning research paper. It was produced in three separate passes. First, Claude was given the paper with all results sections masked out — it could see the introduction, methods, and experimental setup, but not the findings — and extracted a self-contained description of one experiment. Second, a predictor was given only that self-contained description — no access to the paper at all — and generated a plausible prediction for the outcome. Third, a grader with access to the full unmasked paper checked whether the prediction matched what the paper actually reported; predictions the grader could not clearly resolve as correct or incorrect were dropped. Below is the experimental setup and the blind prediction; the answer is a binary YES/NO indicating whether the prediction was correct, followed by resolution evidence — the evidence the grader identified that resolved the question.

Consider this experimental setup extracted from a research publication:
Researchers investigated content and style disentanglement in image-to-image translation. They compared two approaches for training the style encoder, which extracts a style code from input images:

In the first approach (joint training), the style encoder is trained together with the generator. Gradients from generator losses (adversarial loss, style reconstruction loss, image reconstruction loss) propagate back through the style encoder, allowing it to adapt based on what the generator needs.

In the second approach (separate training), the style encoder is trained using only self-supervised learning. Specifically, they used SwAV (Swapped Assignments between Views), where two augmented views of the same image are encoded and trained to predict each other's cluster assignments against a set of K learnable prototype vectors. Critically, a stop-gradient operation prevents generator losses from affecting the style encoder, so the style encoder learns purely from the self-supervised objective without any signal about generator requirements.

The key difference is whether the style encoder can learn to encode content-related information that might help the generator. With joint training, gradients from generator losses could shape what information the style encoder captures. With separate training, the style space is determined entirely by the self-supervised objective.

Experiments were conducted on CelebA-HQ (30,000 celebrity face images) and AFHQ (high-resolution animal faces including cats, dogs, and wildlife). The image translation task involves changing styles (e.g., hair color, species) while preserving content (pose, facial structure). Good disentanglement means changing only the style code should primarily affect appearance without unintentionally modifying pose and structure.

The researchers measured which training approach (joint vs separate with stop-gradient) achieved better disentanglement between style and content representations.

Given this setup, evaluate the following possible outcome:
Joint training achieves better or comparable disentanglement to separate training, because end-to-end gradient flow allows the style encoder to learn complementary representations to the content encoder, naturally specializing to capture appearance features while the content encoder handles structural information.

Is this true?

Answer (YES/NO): NO